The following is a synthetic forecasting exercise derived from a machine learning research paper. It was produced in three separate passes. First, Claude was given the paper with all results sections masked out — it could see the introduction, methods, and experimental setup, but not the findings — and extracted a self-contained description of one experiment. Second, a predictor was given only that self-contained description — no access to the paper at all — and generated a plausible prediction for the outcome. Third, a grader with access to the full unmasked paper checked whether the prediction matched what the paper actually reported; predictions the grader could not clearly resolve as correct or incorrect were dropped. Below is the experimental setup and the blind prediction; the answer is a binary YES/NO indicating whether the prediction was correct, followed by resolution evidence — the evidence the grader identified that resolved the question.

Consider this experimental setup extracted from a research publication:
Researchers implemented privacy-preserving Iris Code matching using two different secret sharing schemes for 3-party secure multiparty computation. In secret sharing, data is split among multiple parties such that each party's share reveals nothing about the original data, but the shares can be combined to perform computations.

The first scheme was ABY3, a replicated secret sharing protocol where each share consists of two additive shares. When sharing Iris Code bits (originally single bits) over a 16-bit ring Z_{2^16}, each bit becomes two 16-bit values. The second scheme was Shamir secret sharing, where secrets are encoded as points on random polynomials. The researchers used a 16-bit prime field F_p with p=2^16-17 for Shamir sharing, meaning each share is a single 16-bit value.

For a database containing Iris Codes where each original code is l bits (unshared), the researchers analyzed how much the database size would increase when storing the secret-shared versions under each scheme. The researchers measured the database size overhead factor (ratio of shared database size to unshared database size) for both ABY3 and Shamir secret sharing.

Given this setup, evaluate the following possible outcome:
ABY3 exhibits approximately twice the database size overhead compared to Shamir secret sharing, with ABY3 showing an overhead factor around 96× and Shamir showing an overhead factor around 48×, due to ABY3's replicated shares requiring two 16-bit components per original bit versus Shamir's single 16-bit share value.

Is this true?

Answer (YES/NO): NO